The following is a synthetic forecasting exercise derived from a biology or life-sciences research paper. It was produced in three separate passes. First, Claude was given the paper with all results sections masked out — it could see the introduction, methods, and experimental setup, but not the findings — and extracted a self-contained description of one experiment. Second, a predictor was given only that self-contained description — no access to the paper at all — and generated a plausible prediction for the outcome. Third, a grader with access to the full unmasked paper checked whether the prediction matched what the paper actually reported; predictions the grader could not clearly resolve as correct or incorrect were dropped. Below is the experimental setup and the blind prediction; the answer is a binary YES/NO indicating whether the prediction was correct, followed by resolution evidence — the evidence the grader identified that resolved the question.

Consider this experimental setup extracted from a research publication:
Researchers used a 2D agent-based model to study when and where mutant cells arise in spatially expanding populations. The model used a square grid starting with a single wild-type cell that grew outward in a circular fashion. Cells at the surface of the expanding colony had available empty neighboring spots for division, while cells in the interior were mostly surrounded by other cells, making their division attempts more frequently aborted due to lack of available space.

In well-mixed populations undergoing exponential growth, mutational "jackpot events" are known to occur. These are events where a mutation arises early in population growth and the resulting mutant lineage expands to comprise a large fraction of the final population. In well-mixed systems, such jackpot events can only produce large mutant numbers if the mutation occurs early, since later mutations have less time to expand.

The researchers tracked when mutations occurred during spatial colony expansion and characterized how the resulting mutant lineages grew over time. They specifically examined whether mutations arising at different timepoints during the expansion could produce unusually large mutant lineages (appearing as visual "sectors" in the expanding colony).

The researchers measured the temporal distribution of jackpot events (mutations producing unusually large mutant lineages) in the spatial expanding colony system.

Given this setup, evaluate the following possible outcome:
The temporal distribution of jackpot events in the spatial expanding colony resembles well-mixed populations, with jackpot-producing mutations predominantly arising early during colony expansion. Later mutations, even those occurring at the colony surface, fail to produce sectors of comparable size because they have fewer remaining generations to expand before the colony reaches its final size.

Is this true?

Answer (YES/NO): NO